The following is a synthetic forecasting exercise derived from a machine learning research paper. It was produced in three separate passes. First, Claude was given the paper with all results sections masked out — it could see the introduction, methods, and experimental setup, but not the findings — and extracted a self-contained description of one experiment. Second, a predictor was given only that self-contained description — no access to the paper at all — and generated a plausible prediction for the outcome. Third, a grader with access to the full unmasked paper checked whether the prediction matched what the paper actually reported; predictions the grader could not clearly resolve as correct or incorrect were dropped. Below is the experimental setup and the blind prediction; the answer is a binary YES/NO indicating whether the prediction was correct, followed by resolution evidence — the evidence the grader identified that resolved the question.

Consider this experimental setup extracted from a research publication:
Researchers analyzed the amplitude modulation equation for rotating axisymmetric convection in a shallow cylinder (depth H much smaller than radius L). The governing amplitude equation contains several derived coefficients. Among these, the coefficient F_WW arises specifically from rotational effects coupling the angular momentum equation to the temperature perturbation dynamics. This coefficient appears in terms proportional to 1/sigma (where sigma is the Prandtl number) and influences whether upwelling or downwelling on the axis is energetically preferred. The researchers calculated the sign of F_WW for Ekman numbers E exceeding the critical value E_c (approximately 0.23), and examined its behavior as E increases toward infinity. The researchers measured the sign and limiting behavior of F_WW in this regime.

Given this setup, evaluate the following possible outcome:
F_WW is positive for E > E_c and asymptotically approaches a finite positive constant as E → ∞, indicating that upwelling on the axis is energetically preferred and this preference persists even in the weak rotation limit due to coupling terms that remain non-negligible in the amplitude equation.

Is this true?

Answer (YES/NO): NO